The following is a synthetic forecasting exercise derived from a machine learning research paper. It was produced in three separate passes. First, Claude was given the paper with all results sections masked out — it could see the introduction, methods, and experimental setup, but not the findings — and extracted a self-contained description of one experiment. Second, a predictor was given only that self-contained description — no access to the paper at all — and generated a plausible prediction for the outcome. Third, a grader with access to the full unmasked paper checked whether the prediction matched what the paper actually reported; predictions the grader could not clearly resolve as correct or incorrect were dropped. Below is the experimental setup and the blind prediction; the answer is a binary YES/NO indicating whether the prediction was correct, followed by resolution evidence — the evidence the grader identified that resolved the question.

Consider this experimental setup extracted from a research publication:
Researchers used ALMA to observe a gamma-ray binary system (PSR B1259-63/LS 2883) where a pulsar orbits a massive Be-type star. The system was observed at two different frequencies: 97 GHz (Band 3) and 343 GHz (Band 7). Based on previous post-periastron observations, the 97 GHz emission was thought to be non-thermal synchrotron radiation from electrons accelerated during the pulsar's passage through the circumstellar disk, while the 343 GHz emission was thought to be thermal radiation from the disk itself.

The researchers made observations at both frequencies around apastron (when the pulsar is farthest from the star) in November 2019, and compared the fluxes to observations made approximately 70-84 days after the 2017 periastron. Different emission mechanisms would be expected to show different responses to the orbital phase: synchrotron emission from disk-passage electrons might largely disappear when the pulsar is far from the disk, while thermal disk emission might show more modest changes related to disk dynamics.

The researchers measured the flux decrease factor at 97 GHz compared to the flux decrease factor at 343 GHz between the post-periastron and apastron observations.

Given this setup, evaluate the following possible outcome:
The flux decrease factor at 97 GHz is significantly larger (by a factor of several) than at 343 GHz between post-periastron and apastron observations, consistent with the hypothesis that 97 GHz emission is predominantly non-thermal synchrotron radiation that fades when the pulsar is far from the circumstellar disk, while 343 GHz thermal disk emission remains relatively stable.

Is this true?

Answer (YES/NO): YES